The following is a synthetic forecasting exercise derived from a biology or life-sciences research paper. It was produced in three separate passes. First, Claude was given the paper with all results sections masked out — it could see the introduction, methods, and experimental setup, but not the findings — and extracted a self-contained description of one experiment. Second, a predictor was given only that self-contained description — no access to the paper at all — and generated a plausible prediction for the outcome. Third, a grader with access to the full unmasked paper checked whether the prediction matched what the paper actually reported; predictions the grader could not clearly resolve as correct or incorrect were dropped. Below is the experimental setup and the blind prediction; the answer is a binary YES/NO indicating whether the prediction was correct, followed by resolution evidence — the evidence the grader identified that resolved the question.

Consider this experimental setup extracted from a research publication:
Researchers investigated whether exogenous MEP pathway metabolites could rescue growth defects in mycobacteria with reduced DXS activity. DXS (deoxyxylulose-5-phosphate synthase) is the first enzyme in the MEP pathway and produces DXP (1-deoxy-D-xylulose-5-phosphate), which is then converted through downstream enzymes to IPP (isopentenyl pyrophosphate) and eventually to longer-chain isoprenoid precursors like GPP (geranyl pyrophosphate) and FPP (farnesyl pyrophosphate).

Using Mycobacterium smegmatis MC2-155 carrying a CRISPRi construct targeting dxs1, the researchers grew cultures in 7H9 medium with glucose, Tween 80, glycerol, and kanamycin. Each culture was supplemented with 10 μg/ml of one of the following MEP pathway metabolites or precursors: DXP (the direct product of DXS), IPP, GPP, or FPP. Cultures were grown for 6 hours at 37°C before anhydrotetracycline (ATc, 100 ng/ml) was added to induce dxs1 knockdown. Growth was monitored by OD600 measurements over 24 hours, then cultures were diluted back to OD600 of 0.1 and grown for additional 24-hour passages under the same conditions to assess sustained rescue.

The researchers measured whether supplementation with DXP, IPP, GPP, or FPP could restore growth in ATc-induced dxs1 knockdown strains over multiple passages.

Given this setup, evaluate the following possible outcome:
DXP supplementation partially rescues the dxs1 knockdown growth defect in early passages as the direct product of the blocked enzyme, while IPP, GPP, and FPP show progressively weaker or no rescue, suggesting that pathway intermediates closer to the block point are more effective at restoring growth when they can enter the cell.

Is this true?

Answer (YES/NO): NO